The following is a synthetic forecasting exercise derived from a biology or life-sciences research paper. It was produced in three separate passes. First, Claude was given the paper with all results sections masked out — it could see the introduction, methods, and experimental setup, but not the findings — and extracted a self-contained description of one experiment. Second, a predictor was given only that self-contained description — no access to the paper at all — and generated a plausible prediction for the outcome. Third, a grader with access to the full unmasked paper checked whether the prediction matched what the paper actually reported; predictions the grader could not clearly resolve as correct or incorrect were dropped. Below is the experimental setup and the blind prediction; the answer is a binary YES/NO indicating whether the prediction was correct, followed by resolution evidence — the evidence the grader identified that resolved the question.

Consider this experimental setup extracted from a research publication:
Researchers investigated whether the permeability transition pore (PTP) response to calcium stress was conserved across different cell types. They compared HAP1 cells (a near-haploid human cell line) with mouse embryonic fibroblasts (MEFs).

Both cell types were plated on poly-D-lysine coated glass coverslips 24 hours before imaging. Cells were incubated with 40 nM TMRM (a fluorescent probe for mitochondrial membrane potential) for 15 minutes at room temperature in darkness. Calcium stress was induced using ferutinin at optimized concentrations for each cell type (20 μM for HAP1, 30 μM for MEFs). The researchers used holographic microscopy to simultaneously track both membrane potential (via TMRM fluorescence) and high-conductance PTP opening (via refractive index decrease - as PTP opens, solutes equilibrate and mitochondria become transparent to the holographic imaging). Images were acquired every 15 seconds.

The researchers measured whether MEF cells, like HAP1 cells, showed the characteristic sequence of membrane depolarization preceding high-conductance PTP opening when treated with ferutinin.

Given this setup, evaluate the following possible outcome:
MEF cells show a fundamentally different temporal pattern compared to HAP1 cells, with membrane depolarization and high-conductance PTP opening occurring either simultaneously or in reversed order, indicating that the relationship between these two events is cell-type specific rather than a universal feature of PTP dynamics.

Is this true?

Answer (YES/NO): NO